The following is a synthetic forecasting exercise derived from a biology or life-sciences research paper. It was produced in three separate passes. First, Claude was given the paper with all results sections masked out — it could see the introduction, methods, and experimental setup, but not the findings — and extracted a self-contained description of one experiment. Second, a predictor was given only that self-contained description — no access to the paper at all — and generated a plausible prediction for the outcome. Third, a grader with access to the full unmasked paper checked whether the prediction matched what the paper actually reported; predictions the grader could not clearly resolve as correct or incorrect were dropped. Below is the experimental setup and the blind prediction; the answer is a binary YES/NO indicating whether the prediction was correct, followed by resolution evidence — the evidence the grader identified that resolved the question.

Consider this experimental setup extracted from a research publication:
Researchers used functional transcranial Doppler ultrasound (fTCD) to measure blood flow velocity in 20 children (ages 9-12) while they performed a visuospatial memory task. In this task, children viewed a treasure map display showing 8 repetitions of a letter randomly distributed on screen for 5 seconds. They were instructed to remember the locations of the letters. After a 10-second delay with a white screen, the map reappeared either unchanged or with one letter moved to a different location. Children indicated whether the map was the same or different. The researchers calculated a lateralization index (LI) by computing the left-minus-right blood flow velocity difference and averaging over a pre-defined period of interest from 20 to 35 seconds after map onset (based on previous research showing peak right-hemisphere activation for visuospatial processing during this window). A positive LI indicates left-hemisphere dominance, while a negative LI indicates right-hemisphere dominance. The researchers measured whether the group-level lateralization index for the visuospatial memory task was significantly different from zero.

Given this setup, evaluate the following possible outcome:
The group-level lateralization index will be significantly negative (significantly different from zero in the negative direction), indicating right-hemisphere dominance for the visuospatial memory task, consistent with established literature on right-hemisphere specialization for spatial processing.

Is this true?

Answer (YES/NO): NO